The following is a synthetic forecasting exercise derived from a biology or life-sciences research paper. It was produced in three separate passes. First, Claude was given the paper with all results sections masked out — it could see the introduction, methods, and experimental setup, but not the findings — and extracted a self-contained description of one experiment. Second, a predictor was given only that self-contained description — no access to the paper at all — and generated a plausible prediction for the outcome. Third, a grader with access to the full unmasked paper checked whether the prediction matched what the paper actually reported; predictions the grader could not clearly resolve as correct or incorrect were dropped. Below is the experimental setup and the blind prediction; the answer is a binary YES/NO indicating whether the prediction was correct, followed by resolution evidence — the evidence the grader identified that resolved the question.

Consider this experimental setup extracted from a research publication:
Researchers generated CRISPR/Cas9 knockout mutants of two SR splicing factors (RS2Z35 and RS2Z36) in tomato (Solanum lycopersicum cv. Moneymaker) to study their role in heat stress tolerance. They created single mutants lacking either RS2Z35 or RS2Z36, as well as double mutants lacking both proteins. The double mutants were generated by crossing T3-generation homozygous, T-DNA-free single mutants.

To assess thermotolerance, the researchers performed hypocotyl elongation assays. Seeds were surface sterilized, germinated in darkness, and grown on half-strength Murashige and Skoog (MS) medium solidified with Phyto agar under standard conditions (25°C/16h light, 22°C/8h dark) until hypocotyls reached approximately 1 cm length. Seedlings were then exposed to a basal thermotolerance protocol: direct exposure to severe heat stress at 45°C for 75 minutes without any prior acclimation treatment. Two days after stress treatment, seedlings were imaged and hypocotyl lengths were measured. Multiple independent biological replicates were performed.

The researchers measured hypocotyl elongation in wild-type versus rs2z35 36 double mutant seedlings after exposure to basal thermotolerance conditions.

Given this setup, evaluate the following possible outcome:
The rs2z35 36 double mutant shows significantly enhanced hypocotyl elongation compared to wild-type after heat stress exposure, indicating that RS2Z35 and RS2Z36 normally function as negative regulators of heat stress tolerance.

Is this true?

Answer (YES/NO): NO